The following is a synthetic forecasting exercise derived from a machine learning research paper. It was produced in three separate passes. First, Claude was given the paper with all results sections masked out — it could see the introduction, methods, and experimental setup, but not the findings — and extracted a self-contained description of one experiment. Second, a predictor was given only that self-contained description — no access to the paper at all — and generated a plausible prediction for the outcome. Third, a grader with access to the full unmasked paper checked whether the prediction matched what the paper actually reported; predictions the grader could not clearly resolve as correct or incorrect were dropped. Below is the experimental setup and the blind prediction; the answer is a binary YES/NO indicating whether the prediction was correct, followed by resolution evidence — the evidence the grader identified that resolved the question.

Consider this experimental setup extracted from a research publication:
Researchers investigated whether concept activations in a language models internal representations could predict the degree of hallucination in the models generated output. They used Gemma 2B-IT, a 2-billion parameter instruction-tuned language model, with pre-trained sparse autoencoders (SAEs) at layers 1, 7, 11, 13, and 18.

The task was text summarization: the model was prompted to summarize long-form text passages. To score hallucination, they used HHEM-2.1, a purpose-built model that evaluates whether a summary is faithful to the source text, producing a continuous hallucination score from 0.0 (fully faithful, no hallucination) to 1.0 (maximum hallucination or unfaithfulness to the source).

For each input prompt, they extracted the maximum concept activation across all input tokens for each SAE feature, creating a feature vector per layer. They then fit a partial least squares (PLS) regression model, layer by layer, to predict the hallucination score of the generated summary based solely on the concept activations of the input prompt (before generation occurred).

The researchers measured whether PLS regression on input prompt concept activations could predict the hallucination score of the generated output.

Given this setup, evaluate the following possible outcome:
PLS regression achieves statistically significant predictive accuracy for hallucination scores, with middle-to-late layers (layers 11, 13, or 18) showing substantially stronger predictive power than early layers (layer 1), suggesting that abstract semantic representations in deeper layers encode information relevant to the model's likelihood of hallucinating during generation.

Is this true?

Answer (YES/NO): NO